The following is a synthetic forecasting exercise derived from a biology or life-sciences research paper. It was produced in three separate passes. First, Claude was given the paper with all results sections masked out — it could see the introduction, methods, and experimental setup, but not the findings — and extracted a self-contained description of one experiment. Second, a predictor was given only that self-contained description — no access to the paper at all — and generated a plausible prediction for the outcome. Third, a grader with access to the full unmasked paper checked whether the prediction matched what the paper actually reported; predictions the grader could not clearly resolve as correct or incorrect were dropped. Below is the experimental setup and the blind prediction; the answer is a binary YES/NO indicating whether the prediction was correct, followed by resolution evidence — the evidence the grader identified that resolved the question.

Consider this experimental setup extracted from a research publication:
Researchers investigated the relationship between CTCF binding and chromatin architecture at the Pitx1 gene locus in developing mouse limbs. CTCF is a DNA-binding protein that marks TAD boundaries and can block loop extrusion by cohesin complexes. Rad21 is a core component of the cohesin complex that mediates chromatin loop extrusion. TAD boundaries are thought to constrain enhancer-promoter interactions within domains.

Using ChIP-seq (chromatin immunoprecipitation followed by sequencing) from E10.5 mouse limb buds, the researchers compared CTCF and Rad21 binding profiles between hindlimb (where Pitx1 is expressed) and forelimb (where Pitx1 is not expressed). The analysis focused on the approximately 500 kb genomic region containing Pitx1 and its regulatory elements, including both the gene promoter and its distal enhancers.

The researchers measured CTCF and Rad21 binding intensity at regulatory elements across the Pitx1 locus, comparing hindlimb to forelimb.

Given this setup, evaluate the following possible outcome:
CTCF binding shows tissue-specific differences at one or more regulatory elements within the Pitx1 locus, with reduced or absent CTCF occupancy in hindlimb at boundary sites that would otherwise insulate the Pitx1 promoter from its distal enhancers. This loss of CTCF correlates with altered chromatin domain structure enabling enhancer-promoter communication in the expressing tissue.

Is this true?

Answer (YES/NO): NO